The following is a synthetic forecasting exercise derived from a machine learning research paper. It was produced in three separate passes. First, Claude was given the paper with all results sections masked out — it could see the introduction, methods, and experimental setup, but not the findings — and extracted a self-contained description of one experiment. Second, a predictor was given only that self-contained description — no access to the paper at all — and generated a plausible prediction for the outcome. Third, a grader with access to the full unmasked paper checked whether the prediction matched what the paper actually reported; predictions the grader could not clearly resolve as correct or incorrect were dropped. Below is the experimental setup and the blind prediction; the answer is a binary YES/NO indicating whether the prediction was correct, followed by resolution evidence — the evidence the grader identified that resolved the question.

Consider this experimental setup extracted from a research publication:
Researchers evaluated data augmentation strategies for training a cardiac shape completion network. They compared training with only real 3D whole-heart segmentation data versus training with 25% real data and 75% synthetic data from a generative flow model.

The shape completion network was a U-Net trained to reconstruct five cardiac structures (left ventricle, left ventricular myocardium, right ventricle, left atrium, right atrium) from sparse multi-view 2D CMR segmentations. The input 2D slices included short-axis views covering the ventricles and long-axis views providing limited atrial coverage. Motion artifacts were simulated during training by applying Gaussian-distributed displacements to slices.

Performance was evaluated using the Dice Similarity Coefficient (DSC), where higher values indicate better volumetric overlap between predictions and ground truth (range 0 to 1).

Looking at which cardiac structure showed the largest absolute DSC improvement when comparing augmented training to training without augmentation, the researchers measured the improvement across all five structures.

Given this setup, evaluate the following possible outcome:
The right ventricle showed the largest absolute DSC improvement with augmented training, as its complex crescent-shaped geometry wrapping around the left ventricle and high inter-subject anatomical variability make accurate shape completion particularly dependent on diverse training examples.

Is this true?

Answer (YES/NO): NO